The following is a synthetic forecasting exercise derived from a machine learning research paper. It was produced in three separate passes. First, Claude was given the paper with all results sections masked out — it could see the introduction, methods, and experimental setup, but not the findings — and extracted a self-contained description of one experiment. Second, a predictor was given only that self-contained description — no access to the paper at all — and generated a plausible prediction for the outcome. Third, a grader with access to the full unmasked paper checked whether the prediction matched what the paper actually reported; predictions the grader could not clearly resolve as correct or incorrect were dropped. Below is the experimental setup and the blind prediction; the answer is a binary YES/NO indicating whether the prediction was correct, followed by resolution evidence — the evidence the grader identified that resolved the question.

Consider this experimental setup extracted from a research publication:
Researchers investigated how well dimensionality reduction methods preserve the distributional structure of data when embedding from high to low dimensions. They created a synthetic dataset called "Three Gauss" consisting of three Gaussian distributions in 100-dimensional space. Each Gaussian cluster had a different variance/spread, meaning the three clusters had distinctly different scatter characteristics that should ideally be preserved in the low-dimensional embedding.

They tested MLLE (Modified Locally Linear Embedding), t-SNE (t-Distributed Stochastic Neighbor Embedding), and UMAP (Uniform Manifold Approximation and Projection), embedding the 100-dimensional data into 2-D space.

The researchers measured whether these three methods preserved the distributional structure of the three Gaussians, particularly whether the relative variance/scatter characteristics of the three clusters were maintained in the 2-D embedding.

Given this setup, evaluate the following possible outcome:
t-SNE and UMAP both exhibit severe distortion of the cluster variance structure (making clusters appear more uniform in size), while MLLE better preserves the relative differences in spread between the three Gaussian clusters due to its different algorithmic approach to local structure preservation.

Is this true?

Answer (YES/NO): NO